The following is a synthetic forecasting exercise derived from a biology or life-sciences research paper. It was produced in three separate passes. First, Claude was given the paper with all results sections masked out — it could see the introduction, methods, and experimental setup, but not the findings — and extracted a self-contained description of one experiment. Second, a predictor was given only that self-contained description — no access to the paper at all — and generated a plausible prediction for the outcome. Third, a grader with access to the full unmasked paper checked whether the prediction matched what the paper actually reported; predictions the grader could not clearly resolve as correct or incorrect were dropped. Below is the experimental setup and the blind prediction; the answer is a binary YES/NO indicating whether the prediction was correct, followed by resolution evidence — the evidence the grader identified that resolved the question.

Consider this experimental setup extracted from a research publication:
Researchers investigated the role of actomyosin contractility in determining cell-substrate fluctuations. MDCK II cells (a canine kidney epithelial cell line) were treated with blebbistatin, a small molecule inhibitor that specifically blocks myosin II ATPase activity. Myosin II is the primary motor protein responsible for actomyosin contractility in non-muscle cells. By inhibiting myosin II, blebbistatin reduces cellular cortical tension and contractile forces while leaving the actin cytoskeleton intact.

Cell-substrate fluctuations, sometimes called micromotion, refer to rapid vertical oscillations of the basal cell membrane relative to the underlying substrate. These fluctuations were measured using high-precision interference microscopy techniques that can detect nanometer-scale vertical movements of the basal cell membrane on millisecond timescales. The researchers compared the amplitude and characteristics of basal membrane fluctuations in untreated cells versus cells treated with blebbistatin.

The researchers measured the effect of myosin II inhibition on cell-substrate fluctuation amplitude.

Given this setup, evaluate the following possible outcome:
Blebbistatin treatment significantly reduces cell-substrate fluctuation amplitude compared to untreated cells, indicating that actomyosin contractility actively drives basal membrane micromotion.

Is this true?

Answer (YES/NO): YES